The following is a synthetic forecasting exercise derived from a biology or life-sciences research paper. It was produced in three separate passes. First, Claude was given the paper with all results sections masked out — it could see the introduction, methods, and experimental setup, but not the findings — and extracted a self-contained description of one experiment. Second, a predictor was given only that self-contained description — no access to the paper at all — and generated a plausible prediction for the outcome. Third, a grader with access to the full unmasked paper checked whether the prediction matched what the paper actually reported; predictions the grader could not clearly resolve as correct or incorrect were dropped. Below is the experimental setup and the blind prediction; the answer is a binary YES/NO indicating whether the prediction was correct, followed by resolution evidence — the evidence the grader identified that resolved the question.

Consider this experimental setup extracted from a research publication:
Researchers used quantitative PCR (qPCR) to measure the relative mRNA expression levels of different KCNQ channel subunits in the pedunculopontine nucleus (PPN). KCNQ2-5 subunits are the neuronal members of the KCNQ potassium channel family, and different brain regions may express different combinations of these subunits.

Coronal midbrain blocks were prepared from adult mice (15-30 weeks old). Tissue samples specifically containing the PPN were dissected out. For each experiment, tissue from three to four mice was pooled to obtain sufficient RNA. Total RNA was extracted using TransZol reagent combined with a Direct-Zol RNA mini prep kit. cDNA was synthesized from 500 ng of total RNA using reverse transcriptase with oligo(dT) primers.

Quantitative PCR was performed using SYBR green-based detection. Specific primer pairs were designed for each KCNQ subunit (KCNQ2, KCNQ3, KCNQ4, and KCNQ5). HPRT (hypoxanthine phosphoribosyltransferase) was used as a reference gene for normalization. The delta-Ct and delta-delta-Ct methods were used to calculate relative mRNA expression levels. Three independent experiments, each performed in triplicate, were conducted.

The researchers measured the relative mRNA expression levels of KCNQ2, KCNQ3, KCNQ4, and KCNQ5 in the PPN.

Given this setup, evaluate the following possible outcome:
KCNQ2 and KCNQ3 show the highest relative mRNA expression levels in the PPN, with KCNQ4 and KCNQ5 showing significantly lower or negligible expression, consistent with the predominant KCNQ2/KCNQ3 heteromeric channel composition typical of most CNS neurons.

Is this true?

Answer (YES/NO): NO